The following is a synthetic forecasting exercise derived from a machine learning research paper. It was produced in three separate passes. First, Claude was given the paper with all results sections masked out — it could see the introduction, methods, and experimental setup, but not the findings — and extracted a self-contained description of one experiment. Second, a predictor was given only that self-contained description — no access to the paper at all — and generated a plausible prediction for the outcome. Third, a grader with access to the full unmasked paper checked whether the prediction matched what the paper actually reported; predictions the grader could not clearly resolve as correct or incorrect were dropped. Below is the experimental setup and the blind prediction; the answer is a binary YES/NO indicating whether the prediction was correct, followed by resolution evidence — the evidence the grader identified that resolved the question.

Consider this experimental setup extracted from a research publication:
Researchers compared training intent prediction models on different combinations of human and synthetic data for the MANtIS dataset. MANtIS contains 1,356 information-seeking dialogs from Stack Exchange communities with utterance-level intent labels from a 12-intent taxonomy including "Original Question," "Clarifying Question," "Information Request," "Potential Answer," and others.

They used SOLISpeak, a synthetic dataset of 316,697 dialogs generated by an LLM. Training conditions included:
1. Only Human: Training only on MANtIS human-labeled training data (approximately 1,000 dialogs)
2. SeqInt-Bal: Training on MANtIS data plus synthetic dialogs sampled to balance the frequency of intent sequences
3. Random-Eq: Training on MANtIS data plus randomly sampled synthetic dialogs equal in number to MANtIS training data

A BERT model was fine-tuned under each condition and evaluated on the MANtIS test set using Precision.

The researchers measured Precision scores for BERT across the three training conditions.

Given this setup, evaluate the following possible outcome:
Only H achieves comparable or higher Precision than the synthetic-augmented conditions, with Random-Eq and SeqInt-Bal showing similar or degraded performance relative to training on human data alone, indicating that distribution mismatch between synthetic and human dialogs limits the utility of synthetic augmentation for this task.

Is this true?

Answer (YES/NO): NO